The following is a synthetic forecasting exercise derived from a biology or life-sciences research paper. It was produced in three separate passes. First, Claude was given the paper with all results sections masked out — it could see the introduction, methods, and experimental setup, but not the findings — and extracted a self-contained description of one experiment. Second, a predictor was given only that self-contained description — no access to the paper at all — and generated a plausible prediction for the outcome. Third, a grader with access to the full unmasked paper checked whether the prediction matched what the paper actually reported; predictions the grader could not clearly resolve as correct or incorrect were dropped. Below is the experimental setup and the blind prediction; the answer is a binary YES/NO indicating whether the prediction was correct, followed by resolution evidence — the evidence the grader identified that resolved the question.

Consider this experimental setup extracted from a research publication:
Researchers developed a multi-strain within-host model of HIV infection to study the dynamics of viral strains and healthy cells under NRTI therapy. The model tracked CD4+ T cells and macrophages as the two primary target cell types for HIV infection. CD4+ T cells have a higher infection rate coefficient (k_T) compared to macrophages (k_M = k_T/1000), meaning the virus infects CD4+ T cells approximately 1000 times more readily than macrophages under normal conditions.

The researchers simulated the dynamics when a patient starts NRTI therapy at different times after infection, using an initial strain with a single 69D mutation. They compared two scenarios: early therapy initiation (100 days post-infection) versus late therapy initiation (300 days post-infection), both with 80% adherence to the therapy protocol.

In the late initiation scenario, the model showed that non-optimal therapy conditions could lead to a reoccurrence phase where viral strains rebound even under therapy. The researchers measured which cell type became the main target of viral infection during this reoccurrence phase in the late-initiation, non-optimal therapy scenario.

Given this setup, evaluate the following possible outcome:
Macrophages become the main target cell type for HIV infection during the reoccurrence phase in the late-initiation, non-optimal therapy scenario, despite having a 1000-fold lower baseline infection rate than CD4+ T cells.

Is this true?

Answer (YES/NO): YES